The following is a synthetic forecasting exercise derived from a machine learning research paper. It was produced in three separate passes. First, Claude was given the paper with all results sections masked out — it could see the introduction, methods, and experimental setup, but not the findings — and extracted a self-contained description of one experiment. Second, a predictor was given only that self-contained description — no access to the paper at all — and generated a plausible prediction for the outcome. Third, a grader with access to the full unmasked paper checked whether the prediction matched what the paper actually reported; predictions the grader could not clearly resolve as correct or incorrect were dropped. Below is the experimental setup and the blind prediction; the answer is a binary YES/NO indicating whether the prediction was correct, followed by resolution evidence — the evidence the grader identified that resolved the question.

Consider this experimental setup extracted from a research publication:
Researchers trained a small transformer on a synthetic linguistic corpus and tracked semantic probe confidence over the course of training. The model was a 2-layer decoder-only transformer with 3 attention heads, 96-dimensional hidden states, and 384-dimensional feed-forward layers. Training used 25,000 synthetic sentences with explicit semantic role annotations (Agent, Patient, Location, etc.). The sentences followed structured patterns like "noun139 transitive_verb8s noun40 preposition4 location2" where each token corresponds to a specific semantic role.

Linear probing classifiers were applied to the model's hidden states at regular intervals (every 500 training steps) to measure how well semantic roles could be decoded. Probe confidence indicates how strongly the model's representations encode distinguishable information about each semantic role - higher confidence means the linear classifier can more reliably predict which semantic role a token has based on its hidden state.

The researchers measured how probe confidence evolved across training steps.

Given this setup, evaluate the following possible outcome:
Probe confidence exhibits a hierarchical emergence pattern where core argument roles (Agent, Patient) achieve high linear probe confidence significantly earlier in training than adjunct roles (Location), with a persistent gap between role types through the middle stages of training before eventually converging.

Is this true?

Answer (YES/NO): NO